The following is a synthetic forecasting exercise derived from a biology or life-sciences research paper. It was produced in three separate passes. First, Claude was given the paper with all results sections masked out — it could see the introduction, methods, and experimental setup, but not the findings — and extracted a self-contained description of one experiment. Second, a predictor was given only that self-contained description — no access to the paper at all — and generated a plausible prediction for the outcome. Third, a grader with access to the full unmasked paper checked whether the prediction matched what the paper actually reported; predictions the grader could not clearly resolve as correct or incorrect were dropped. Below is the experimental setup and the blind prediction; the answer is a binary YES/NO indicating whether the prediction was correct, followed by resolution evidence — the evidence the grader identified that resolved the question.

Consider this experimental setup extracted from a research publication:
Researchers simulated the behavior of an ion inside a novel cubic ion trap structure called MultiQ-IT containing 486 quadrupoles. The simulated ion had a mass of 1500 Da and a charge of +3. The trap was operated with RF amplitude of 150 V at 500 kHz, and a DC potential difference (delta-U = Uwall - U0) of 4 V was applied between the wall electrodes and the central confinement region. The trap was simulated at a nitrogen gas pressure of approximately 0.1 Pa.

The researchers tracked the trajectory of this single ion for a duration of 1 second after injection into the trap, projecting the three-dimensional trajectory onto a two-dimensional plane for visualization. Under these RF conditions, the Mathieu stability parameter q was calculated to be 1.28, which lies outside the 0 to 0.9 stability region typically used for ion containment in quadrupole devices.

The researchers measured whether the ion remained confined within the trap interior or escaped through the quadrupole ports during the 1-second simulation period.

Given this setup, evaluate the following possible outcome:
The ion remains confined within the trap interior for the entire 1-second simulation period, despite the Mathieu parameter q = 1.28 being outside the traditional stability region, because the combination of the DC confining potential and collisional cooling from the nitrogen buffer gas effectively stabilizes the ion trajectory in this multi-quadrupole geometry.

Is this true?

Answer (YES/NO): NO